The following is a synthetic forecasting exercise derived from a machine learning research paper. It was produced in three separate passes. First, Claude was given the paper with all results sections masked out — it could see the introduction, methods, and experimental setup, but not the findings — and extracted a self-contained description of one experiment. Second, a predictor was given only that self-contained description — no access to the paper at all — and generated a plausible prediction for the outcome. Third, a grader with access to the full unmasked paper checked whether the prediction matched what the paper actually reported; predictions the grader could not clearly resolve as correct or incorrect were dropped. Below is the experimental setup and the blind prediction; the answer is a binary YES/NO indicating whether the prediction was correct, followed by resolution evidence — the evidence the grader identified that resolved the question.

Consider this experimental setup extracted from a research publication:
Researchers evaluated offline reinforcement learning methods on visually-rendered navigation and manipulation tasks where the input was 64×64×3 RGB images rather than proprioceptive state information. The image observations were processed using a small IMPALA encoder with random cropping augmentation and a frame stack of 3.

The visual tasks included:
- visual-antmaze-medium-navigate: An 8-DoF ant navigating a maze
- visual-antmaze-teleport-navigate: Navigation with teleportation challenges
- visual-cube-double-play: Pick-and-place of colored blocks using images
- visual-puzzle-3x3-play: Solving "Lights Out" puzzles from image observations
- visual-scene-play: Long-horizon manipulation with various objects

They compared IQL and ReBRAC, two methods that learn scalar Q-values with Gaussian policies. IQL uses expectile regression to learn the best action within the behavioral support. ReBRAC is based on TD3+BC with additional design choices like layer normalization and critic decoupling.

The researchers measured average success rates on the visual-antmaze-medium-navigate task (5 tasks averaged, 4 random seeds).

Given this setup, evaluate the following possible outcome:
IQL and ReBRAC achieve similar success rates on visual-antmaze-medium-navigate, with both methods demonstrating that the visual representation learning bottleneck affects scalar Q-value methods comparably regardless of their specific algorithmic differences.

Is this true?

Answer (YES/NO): YES